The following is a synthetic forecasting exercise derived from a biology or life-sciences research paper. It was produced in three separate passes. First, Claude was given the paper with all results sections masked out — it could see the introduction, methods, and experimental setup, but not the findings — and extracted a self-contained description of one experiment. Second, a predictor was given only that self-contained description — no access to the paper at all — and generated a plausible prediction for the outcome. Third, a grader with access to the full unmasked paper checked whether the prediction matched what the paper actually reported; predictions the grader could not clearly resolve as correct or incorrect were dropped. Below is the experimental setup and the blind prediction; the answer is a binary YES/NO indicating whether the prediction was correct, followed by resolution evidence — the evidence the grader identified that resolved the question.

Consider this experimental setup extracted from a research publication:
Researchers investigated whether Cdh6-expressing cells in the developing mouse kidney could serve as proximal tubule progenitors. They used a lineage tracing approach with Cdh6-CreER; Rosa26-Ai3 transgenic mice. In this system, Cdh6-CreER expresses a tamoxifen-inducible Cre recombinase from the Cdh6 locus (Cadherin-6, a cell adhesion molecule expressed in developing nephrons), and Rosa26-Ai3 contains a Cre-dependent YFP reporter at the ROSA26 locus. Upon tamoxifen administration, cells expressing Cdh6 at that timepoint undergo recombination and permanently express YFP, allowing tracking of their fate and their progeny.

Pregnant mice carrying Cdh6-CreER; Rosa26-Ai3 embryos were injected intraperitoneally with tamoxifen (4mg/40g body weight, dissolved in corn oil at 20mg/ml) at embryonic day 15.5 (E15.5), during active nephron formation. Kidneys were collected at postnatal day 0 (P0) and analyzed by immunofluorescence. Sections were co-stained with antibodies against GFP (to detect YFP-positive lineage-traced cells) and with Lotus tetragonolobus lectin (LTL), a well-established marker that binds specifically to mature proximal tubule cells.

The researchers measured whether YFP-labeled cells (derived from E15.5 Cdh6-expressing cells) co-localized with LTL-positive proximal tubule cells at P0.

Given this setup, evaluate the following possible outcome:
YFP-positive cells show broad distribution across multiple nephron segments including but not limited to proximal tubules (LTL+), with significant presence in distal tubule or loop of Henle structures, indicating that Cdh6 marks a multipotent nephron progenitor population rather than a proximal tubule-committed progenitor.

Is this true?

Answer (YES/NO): NO